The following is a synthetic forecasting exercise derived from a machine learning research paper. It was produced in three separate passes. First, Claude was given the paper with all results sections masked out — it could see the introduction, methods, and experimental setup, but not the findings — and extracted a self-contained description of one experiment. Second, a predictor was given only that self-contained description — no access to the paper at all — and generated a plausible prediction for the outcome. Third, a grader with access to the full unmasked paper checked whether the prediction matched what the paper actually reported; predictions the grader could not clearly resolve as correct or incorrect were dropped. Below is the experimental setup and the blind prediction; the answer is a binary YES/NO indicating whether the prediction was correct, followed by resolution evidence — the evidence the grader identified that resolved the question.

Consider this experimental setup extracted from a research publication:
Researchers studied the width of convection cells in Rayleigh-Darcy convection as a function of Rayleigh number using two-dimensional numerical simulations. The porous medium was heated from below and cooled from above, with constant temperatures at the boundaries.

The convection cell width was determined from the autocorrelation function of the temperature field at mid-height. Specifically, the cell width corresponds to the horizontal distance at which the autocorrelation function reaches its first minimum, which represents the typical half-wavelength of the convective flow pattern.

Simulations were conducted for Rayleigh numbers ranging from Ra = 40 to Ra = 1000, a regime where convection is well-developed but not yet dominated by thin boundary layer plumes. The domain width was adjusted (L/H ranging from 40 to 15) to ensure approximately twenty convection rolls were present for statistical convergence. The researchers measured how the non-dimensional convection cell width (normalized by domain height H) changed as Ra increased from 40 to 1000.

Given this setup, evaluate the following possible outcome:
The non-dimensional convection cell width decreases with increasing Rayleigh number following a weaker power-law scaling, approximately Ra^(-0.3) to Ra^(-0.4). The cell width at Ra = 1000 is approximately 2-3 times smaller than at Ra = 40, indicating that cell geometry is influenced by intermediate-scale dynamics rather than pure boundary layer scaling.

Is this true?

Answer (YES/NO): NO